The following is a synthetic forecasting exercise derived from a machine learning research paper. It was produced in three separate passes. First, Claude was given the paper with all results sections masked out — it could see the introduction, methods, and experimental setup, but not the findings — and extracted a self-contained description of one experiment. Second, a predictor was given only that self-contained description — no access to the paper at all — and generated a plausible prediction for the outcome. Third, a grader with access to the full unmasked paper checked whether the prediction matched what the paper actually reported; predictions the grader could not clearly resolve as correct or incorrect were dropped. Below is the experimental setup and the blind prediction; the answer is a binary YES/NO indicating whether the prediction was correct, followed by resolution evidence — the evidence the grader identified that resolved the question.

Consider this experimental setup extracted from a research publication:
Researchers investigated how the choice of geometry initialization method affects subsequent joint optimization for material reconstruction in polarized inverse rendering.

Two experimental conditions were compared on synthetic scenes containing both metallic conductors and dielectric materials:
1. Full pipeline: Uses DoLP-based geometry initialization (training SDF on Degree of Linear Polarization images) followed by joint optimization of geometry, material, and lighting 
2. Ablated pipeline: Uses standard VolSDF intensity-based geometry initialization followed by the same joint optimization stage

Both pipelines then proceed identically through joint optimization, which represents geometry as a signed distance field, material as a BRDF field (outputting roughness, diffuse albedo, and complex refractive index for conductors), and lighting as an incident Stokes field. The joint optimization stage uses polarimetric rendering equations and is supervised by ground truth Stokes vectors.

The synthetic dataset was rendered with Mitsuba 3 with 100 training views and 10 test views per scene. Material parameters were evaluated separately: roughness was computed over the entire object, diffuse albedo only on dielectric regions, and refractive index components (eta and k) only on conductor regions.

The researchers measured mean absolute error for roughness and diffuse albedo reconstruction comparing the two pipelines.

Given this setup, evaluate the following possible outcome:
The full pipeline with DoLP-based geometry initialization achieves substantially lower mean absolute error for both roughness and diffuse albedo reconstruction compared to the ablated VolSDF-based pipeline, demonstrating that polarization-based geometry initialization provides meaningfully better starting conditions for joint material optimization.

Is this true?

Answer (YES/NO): YES